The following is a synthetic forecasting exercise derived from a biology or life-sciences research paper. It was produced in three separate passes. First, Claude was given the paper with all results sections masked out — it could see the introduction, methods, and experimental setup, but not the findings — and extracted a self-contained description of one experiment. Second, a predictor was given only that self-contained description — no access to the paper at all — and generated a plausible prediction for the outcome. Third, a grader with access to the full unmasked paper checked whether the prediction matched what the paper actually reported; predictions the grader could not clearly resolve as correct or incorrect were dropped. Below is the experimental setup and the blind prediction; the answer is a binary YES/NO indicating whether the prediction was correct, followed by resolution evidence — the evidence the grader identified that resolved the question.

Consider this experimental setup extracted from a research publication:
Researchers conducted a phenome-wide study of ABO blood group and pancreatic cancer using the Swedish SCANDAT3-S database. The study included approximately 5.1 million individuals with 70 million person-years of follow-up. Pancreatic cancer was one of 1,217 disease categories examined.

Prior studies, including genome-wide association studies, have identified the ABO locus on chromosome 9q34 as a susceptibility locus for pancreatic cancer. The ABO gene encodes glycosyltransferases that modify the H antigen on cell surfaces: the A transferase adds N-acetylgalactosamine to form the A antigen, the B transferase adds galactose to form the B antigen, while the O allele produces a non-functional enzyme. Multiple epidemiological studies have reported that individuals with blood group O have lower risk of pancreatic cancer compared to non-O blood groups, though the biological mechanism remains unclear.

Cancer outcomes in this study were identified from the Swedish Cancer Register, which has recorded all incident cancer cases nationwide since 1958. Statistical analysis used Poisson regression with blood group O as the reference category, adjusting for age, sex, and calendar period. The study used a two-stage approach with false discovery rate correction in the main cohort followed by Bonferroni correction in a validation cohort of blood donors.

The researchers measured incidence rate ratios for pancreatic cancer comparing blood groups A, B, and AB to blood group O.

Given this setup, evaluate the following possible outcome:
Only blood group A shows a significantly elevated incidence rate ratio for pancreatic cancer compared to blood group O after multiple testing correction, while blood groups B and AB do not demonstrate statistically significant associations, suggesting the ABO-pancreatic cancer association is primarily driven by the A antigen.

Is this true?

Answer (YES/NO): YES